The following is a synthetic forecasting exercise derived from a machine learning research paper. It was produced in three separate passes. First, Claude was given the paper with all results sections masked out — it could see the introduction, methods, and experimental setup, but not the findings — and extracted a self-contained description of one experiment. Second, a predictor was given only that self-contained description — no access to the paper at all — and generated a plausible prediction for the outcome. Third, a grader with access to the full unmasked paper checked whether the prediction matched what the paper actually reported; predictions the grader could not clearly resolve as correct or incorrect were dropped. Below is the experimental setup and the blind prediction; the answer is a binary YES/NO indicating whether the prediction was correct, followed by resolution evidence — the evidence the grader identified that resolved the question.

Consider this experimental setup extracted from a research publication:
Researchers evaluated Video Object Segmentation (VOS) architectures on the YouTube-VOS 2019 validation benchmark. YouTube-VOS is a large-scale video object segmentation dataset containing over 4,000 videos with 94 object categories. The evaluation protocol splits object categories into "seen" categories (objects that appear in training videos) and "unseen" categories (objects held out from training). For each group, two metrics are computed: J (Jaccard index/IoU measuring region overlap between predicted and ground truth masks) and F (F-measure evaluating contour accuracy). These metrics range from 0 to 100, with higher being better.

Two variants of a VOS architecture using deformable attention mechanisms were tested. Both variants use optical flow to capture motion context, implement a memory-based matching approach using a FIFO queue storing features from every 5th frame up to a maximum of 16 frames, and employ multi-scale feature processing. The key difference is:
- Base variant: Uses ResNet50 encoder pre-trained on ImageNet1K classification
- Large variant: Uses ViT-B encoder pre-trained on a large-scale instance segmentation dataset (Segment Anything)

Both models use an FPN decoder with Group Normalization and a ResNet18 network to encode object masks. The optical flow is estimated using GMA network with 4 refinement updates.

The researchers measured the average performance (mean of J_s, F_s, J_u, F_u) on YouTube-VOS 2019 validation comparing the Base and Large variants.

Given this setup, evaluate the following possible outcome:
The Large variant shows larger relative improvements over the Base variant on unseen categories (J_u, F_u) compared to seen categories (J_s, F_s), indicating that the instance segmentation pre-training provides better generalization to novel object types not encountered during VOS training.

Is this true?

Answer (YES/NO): YES